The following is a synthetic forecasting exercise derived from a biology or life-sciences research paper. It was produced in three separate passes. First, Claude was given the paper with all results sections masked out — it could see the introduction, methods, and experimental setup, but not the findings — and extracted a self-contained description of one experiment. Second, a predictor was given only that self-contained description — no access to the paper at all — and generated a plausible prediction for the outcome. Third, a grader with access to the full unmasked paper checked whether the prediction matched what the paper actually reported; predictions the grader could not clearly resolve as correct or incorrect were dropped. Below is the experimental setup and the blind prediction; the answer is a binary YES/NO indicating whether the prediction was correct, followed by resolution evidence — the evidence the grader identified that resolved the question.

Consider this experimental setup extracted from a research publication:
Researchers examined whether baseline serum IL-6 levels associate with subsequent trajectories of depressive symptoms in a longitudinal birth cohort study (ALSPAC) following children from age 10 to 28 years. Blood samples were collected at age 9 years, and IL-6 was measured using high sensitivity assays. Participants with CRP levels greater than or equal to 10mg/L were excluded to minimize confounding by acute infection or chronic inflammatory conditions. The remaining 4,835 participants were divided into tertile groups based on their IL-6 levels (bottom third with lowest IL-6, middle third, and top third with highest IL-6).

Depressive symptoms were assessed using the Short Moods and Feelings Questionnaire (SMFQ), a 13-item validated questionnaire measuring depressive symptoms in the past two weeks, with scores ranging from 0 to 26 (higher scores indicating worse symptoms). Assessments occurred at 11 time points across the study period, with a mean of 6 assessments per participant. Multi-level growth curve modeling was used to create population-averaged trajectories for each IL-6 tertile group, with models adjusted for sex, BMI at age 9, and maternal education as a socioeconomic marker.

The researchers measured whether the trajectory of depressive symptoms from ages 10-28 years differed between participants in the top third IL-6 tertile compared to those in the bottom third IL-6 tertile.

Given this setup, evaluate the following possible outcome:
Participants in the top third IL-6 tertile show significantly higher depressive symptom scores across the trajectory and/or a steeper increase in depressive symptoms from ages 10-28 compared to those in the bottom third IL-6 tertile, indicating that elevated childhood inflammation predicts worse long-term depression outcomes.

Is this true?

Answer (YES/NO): NO